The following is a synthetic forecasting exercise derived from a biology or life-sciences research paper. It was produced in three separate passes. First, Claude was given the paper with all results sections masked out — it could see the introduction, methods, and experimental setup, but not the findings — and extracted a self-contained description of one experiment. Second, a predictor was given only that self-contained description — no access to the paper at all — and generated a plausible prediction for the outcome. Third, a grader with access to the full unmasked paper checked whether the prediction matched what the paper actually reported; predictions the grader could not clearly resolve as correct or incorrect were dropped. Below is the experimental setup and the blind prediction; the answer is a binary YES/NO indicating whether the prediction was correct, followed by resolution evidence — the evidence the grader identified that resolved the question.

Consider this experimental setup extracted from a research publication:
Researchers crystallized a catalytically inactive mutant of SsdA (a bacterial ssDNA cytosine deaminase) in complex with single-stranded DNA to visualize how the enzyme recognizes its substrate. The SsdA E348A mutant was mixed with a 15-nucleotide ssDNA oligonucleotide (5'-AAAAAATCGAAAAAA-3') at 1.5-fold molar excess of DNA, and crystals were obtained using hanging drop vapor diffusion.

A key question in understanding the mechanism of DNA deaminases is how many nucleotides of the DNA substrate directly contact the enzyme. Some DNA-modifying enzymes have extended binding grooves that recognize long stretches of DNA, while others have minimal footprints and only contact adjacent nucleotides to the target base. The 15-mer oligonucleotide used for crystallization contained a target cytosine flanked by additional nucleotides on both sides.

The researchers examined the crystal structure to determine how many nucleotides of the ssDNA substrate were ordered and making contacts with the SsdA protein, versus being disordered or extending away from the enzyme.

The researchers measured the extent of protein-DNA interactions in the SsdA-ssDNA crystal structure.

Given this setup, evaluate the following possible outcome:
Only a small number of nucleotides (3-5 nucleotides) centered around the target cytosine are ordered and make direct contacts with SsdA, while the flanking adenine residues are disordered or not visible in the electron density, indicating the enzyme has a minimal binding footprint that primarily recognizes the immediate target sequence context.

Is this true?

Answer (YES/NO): NO